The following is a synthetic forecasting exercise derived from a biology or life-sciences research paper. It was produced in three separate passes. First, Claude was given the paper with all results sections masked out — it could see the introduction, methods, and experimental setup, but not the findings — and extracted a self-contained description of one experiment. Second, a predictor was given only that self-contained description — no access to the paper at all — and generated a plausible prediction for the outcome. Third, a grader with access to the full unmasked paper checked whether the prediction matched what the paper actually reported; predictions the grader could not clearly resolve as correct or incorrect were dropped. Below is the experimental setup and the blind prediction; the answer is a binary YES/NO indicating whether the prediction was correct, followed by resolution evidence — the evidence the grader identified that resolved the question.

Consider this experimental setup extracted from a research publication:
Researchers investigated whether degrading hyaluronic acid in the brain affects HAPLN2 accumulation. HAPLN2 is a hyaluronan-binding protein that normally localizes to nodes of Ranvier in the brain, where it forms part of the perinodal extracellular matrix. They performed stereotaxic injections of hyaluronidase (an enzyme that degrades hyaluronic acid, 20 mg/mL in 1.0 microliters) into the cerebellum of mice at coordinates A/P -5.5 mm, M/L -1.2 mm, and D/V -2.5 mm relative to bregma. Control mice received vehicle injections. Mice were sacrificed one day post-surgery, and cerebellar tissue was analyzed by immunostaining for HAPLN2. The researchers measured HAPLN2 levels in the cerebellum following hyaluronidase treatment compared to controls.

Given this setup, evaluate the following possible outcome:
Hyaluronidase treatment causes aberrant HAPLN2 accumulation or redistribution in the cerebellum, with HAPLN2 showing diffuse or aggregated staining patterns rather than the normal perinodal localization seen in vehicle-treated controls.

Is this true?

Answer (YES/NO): NO